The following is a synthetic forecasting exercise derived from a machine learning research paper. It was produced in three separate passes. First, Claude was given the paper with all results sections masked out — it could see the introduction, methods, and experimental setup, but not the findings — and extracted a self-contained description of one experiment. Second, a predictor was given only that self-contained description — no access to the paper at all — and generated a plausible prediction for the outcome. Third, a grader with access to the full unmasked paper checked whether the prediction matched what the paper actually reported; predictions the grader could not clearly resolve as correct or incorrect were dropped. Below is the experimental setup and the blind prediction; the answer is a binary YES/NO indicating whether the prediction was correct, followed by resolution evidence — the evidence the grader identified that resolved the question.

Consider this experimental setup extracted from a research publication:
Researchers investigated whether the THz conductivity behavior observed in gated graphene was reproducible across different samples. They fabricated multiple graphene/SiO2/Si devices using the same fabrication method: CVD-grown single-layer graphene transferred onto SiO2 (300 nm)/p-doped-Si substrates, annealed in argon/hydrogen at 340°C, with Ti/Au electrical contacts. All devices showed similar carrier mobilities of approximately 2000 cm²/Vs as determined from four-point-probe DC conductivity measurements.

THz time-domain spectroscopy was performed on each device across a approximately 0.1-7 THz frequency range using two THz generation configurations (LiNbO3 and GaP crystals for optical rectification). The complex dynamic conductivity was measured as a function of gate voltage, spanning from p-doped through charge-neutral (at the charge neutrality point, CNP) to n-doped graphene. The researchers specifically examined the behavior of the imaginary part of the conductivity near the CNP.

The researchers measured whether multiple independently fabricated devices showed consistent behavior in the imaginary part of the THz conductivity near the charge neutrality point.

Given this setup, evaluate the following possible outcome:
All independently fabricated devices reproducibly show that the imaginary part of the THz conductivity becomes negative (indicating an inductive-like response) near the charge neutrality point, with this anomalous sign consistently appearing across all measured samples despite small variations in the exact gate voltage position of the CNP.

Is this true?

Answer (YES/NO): NO